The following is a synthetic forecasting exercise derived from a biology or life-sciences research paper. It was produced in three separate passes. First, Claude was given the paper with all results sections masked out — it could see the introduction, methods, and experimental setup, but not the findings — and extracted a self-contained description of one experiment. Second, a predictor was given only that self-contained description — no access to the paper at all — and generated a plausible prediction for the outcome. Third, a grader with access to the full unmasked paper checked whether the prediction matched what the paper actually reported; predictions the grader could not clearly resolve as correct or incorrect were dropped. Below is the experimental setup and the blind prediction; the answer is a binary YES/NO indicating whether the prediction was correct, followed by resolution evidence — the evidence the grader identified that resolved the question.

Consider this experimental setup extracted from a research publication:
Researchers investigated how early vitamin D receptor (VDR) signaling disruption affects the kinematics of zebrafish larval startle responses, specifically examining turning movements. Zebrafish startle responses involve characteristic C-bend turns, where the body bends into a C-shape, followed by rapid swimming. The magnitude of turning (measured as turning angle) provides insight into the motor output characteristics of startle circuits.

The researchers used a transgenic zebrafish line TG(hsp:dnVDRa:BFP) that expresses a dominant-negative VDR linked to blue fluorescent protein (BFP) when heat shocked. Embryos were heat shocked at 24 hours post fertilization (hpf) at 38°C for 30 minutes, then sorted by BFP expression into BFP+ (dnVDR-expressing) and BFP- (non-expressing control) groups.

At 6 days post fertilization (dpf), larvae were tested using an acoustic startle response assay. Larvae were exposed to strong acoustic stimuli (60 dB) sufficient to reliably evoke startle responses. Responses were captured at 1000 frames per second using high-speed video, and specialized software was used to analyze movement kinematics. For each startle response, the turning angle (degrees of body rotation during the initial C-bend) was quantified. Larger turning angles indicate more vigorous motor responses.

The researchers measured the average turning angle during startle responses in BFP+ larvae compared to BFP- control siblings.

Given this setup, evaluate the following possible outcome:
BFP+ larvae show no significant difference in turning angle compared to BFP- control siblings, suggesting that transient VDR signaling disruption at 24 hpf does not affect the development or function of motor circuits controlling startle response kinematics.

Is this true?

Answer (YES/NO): NO